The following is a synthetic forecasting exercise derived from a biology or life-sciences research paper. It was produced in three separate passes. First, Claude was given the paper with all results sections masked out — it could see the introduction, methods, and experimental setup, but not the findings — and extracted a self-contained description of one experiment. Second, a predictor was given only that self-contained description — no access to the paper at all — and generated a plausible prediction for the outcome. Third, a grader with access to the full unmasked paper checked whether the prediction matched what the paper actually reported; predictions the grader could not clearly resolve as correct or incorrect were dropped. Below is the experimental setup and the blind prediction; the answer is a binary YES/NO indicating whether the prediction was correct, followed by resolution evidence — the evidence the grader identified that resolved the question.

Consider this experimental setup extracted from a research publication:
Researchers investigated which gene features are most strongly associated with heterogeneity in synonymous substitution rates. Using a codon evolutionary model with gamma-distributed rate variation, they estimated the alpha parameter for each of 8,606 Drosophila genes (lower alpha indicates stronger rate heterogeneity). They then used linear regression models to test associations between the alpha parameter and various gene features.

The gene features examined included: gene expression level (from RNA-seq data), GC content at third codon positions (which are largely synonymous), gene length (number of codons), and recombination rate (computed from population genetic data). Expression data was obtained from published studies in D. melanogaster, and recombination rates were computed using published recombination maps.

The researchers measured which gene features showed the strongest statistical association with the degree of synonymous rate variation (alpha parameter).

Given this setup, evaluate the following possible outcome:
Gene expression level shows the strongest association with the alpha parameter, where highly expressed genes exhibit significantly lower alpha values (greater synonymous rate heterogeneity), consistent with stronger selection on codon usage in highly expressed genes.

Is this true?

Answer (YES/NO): NO